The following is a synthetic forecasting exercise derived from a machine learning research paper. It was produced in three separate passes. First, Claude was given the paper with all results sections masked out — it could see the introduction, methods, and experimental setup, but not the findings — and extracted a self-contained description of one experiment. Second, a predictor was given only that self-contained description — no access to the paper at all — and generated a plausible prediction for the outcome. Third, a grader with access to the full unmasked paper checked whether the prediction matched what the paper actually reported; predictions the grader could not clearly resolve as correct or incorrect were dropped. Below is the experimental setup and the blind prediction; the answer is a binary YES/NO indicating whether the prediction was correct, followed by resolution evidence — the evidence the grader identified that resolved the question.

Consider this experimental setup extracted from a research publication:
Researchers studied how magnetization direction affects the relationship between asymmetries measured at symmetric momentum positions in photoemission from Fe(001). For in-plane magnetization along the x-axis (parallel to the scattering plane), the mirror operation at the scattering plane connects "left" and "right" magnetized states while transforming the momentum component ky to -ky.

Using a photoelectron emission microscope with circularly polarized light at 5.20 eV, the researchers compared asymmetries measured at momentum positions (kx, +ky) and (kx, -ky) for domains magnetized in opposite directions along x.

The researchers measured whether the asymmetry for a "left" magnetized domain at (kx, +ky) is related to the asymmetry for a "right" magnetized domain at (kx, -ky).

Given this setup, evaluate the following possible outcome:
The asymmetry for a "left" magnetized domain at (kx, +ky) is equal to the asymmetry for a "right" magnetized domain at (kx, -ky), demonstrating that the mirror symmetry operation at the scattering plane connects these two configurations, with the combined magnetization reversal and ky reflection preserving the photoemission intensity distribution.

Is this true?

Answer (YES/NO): NO